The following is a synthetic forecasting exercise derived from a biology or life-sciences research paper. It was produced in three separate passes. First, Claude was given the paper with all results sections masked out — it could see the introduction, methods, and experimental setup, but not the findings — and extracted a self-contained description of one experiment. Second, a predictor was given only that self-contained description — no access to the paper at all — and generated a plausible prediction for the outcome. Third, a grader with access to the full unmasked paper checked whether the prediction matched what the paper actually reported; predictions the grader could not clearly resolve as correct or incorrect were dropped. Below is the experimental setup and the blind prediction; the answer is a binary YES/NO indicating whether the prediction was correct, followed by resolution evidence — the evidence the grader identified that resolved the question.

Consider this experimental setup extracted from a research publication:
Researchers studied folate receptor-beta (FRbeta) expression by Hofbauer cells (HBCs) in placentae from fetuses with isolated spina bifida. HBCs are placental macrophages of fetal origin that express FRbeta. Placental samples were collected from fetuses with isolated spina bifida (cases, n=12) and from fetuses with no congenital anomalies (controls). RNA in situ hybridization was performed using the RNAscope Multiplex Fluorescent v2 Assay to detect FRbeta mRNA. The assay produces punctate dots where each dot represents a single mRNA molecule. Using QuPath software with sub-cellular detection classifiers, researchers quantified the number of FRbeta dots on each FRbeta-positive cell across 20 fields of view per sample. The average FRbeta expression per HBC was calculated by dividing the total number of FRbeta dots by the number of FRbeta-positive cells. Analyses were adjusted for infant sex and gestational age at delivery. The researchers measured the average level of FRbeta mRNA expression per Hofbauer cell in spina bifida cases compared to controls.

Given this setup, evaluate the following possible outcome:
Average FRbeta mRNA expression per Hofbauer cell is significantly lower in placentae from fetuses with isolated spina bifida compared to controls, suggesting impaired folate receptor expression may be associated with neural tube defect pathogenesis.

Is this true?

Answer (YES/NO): NO